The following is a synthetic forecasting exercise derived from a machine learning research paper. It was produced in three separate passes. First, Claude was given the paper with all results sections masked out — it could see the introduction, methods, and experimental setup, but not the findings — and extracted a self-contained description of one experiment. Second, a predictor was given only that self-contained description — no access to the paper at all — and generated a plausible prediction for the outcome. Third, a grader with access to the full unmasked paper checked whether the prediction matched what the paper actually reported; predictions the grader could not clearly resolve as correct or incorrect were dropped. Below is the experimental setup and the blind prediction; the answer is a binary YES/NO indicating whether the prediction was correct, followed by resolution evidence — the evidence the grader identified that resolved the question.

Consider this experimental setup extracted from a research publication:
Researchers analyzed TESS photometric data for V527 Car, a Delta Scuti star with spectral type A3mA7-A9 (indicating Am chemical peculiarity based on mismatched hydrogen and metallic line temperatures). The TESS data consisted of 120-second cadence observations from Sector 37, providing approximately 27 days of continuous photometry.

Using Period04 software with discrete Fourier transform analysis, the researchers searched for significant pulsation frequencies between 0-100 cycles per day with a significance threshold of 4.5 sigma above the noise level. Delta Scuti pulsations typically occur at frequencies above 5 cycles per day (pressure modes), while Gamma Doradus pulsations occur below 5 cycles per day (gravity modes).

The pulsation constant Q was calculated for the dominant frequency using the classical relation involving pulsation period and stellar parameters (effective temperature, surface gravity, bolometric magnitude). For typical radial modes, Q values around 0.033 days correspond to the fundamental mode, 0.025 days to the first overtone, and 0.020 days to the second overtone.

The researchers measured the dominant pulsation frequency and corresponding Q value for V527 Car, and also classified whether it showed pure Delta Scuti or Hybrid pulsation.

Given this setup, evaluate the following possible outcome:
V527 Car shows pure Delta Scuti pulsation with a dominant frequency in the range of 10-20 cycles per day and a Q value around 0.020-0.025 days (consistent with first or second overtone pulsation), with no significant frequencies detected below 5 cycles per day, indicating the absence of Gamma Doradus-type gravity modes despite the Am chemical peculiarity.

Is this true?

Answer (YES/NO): NO